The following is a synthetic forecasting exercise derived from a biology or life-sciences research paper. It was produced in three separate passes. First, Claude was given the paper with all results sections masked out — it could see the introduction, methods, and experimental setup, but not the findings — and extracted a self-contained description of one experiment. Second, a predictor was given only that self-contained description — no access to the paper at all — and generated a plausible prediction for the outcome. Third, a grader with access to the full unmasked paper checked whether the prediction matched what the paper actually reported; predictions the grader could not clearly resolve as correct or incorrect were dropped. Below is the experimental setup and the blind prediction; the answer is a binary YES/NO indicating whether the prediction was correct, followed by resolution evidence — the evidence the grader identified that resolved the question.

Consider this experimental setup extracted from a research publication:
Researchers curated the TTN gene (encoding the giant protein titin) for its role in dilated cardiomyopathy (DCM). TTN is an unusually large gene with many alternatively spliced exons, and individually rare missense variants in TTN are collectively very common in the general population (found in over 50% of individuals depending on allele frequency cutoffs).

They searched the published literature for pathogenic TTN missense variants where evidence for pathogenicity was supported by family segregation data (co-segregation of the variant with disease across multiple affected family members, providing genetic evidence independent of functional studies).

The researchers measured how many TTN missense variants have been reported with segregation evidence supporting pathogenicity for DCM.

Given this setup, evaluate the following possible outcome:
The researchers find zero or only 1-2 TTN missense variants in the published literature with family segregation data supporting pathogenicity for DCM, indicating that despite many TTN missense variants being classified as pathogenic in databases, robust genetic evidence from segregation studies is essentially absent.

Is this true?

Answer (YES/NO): NO